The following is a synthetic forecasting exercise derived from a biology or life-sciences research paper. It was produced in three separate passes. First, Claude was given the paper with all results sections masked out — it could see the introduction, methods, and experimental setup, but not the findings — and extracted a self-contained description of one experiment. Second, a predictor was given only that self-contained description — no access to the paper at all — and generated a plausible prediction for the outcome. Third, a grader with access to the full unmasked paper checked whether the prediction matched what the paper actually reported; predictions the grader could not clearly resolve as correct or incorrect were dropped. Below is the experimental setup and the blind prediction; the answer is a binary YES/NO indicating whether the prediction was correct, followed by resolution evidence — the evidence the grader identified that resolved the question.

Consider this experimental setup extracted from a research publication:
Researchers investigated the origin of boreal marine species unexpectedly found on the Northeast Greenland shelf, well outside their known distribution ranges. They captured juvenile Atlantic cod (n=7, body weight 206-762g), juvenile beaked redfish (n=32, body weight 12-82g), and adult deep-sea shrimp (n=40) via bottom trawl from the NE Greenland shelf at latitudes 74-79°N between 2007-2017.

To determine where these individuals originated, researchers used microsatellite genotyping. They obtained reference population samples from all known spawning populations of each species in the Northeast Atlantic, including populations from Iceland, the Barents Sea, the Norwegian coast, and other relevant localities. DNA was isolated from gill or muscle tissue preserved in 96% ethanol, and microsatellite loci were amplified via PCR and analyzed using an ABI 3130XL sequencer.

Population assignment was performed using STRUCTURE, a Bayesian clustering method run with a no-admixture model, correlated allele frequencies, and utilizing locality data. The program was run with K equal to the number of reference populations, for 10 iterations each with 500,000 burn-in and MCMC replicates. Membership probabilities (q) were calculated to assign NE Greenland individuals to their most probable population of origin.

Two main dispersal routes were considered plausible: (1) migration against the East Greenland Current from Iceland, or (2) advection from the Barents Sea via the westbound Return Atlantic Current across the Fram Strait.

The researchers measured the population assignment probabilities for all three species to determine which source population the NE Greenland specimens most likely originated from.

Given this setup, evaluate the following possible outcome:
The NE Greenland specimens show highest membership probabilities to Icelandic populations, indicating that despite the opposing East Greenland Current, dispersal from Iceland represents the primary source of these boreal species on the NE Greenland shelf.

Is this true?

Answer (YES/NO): NO